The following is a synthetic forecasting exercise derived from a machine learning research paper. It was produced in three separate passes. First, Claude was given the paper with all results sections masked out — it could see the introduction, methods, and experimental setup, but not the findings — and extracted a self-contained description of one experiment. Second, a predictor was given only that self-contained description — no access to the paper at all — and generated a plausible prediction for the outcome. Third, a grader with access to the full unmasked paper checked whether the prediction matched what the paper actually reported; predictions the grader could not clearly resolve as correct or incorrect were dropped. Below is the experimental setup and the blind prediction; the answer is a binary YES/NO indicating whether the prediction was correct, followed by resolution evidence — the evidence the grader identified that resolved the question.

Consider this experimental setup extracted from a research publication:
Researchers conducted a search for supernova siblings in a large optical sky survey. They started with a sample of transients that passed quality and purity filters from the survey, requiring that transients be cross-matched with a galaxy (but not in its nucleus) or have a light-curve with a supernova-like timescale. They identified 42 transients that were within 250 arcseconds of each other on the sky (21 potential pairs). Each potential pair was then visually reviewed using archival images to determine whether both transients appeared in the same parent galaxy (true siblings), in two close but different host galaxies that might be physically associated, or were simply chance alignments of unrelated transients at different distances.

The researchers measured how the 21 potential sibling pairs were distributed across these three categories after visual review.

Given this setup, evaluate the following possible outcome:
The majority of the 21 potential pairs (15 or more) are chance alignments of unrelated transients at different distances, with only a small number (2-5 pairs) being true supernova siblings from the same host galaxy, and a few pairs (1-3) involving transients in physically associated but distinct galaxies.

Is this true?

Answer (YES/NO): NO